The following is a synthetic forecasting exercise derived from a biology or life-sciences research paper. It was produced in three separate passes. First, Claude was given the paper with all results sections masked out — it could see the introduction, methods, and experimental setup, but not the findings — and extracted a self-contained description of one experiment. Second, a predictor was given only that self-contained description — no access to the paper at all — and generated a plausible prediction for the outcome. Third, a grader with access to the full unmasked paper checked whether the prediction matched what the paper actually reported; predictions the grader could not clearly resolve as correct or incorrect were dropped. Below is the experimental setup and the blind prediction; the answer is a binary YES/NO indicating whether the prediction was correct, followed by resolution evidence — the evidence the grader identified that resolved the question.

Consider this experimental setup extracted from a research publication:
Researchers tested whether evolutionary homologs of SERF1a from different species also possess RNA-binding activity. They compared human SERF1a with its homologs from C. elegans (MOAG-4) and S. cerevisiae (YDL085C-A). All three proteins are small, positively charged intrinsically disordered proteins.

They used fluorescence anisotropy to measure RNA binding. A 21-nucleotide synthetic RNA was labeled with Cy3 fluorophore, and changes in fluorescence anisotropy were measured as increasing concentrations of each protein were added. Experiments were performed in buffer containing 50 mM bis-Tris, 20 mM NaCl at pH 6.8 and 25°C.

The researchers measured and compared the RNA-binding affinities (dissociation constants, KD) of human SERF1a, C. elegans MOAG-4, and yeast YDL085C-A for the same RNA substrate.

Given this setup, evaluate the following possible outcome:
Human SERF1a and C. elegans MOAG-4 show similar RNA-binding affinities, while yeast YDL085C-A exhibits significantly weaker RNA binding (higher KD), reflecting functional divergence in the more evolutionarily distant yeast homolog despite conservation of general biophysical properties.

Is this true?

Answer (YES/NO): NO